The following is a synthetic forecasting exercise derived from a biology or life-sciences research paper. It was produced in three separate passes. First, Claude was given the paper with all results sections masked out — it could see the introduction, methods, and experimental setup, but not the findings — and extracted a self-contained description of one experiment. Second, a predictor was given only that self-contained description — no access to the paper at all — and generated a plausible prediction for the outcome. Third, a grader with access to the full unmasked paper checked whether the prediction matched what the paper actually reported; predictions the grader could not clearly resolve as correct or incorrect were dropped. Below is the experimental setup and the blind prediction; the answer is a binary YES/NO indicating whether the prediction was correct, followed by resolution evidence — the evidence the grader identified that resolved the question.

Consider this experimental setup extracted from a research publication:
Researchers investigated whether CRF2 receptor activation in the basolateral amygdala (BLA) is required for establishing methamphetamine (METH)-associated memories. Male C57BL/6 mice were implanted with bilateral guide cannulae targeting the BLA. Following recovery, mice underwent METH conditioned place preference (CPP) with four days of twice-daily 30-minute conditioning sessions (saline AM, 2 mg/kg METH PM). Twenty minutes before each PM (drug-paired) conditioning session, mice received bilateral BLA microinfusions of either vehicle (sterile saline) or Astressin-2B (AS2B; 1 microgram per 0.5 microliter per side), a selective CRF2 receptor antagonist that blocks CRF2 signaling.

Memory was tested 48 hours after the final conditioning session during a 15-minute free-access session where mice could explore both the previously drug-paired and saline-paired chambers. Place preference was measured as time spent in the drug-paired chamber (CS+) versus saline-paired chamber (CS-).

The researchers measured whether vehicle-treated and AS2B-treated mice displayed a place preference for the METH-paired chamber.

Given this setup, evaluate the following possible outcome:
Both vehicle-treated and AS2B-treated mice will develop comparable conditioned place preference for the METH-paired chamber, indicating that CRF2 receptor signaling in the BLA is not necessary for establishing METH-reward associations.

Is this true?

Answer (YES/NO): NO